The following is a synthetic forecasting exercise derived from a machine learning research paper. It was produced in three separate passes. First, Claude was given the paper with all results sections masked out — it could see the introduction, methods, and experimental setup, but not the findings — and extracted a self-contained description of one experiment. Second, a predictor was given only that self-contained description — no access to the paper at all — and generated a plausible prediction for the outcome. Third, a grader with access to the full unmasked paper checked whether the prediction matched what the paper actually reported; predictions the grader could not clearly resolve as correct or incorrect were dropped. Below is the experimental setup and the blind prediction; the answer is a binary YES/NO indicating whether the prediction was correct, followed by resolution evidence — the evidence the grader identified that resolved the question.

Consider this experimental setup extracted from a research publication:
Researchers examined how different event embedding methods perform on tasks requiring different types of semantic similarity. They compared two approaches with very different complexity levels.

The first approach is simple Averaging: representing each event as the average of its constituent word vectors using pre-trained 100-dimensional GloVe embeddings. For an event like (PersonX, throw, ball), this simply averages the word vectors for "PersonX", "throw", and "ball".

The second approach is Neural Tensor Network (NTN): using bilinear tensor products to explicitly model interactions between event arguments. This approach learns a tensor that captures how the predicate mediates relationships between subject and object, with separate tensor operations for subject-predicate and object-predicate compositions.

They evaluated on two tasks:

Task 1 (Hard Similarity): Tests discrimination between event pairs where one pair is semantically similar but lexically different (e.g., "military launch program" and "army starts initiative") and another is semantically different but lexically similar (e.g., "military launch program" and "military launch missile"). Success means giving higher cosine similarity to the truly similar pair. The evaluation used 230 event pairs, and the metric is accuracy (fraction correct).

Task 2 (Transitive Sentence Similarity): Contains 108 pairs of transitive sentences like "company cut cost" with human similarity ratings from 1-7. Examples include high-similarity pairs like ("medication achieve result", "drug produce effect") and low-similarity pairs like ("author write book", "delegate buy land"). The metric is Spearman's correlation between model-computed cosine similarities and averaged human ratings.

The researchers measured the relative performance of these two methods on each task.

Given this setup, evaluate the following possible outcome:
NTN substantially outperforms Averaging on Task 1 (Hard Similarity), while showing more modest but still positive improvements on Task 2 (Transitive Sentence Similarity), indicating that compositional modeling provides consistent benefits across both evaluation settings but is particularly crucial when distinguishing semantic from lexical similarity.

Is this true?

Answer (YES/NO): NO